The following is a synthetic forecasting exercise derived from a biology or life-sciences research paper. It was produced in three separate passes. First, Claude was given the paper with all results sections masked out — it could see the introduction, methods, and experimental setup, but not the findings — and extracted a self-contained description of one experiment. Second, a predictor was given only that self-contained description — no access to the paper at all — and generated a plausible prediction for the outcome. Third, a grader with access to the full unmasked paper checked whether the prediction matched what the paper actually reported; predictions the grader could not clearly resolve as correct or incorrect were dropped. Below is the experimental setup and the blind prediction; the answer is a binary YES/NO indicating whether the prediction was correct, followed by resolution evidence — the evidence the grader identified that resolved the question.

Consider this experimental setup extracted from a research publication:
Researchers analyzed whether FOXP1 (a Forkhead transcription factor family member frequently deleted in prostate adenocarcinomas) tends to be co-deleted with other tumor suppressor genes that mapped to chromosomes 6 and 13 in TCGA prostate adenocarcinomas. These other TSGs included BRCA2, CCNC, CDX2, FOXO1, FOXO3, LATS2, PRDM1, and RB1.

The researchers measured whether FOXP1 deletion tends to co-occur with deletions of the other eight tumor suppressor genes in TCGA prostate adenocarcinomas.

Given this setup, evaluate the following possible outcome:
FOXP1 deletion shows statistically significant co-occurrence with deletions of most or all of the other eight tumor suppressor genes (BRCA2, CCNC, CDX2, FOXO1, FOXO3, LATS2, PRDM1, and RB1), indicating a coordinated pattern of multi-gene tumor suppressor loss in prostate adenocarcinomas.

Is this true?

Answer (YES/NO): NO